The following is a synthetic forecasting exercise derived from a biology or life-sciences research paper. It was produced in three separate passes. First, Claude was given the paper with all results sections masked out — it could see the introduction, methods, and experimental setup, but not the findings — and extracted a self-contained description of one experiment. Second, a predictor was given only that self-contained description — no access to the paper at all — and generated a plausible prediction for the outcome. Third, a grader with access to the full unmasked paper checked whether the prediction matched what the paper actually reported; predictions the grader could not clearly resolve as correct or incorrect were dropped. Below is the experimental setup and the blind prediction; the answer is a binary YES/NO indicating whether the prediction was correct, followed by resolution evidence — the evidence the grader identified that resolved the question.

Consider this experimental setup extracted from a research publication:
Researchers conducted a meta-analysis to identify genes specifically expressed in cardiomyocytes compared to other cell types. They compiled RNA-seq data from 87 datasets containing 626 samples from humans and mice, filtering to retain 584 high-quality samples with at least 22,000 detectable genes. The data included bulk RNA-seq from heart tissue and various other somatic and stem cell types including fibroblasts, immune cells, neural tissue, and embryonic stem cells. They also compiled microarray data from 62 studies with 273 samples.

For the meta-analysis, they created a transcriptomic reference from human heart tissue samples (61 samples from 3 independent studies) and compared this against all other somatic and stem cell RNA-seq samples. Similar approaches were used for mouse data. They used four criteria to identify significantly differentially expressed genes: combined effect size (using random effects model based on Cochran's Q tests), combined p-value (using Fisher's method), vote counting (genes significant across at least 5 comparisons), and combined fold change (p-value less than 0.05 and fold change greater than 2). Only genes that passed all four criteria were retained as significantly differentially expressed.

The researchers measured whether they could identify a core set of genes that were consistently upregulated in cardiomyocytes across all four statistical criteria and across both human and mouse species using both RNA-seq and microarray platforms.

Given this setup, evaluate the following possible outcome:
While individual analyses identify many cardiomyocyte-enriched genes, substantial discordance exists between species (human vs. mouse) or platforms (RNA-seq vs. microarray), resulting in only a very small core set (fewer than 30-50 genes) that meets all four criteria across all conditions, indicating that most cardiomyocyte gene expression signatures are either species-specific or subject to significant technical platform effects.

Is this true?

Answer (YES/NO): NO